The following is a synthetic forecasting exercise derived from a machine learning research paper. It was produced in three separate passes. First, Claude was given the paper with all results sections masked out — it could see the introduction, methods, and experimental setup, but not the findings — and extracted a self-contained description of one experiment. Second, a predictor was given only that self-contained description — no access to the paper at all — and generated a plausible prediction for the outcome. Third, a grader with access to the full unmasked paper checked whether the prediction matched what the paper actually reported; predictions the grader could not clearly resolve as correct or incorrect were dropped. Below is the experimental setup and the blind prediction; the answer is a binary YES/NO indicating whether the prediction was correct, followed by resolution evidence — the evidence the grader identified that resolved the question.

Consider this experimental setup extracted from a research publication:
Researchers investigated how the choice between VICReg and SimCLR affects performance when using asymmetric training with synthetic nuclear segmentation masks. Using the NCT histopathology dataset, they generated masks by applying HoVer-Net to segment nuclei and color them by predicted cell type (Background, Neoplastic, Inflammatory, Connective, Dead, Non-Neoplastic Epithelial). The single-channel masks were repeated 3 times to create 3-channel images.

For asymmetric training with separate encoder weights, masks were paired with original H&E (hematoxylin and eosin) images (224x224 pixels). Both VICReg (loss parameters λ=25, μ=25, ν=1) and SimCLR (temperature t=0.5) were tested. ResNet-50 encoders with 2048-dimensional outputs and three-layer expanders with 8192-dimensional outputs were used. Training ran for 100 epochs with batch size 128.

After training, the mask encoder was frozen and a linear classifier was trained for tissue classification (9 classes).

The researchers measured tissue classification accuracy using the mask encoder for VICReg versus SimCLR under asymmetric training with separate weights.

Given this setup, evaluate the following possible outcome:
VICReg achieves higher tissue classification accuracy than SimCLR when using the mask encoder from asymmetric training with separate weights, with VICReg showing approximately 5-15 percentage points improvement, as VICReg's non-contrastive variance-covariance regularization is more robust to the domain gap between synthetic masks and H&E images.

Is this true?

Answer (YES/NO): NO